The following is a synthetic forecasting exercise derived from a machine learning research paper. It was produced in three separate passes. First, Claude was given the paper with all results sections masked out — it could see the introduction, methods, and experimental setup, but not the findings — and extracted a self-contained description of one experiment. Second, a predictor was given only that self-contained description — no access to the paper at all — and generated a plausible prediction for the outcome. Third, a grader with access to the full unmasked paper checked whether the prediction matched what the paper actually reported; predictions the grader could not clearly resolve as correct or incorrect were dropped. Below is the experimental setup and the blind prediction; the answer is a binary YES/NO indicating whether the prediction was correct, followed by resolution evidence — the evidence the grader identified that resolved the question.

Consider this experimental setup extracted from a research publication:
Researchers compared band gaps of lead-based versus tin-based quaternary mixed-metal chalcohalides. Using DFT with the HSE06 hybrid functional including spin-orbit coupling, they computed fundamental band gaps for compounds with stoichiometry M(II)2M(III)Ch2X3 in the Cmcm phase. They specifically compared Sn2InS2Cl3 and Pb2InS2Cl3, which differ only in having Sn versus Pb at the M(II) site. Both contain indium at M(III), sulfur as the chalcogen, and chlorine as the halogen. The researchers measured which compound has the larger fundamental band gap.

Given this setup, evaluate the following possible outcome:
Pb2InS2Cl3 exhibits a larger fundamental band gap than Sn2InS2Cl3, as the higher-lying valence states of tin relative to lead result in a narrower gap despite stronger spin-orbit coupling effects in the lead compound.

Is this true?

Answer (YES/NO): YES